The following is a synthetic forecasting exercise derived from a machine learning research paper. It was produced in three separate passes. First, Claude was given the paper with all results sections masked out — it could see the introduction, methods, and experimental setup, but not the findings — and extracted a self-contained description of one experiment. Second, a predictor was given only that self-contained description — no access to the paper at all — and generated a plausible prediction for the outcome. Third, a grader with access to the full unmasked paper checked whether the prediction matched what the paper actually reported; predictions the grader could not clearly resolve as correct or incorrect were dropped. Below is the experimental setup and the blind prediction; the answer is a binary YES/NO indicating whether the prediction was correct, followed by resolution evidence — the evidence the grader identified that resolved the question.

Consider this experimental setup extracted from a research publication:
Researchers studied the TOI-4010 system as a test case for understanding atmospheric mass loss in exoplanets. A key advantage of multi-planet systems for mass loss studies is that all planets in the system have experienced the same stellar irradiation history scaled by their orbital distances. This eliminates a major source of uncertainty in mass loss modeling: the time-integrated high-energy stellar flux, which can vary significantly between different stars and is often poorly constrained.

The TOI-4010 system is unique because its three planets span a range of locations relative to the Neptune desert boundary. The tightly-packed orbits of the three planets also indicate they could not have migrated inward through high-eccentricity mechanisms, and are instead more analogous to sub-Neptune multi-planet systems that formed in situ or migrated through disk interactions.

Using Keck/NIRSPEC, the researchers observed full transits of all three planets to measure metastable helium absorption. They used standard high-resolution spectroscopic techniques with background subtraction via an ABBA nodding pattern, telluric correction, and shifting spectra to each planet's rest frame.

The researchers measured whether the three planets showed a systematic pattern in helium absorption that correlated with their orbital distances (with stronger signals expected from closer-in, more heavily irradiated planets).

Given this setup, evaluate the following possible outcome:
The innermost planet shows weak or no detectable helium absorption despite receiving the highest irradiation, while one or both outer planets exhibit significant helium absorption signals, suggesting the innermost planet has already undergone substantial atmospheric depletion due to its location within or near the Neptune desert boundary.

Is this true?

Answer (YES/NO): NO